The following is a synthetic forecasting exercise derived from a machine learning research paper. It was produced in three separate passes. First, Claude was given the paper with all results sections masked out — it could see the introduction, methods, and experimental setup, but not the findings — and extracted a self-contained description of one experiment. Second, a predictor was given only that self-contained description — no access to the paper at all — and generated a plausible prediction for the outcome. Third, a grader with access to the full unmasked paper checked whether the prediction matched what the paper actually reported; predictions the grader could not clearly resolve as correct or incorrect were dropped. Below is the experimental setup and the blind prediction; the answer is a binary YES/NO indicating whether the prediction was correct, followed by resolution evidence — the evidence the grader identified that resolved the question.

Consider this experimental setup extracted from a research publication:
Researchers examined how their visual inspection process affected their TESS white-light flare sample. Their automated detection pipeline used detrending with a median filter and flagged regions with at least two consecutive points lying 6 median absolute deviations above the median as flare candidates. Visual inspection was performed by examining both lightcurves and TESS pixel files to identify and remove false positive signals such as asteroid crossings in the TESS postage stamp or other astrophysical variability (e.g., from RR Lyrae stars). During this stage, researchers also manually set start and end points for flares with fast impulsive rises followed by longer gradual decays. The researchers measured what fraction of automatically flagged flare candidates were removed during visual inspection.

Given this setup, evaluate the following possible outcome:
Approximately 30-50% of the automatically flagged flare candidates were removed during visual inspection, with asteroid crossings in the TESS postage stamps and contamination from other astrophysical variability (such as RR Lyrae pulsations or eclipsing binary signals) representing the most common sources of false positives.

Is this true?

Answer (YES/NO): NO